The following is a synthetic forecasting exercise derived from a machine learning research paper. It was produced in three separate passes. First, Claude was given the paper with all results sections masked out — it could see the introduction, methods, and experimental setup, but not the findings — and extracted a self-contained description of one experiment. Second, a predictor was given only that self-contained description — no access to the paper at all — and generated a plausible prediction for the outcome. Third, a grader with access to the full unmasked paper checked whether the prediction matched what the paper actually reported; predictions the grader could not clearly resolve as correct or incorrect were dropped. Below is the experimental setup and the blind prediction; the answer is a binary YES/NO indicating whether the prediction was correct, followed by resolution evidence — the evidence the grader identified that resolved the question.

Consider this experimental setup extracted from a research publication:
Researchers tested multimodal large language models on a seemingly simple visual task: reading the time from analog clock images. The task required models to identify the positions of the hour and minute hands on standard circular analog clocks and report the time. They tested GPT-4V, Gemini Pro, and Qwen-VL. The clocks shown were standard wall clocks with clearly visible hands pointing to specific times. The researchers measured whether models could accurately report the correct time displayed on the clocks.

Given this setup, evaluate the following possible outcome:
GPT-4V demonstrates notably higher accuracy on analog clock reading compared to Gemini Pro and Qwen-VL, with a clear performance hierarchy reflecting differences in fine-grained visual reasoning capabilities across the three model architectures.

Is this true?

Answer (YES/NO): NO